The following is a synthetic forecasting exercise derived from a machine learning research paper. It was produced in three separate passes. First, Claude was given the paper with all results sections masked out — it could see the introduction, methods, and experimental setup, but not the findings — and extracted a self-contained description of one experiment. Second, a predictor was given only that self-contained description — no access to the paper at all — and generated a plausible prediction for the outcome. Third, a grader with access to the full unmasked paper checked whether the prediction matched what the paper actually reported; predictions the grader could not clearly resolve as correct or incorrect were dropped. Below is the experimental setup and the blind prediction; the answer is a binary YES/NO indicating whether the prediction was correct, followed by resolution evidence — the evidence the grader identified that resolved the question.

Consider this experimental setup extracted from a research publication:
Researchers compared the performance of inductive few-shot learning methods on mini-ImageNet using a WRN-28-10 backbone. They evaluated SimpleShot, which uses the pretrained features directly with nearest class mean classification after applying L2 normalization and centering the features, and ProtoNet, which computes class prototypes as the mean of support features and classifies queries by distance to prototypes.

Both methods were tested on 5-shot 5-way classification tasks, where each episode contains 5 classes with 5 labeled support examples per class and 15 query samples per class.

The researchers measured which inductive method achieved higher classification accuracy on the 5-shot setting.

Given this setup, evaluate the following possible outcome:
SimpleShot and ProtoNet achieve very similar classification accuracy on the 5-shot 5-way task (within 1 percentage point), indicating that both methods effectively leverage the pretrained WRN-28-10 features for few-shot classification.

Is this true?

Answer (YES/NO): NO